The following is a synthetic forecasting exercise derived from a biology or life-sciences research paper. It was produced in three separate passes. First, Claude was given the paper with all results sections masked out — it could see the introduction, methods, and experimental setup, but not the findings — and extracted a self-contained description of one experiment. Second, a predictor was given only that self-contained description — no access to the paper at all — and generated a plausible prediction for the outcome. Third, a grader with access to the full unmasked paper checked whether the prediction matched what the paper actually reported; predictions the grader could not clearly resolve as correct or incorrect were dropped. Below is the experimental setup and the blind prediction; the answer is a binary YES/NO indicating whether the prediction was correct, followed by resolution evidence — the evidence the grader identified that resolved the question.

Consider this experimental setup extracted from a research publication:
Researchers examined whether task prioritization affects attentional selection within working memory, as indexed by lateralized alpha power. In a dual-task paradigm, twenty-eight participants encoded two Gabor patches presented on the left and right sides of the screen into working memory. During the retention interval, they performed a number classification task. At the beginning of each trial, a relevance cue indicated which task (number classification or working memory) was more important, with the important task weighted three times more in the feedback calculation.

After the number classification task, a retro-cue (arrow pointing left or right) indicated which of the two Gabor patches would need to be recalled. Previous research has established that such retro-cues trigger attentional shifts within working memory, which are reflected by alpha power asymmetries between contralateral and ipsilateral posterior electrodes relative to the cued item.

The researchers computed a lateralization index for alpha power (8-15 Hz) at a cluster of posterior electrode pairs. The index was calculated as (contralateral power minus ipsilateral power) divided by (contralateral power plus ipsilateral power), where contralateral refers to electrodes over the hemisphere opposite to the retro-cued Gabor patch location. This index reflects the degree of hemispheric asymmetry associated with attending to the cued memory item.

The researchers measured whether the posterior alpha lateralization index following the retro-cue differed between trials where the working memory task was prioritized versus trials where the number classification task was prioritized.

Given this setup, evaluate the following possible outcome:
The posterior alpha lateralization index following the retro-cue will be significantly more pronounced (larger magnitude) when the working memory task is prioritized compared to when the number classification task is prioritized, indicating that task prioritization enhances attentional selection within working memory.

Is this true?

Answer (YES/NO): NO